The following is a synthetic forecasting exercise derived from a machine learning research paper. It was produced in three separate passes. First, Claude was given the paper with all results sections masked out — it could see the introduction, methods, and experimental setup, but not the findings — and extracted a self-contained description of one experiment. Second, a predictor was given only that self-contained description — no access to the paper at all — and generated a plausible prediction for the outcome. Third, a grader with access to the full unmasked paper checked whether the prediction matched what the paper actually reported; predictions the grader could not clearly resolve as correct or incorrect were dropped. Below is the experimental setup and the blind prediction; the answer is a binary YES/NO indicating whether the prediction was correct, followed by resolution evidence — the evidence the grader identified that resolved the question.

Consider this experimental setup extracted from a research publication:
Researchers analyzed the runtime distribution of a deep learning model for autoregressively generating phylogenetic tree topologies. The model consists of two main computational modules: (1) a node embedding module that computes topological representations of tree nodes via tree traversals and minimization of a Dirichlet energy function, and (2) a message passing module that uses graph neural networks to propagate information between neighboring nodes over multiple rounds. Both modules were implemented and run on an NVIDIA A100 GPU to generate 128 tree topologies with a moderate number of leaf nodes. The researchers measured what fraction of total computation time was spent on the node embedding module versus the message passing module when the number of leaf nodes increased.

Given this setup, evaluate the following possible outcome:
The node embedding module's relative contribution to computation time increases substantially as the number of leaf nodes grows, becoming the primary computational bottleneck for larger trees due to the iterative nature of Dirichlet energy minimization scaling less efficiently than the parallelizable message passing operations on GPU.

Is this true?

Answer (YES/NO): YES